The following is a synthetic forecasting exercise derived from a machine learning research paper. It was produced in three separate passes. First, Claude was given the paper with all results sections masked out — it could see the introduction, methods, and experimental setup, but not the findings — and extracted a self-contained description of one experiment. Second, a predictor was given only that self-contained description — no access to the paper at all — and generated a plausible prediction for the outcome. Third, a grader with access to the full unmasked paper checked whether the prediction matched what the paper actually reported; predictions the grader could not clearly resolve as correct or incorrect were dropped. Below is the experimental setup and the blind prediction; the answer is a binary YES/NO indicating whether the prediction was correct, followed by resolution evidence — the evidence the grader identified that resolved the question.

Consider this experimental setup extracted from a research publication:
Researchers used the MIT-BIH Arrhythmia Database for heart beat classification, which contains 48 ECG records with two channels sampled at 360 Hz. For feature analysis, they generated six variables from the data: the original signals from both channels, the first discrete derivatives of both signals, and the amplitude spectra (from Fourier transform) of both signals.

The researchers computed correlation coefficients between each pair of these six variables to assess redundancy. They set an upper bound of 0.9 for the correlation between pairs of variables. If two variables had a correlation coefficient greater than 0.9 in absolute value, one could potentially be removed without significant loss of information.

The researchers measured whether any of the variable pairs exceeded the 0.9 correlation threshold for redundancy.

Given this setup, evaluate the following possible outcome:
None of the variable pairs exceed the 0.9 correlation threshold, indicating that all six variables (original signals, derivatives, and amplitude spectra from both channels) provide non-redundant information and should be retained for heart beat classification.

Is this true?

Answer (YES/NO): YES